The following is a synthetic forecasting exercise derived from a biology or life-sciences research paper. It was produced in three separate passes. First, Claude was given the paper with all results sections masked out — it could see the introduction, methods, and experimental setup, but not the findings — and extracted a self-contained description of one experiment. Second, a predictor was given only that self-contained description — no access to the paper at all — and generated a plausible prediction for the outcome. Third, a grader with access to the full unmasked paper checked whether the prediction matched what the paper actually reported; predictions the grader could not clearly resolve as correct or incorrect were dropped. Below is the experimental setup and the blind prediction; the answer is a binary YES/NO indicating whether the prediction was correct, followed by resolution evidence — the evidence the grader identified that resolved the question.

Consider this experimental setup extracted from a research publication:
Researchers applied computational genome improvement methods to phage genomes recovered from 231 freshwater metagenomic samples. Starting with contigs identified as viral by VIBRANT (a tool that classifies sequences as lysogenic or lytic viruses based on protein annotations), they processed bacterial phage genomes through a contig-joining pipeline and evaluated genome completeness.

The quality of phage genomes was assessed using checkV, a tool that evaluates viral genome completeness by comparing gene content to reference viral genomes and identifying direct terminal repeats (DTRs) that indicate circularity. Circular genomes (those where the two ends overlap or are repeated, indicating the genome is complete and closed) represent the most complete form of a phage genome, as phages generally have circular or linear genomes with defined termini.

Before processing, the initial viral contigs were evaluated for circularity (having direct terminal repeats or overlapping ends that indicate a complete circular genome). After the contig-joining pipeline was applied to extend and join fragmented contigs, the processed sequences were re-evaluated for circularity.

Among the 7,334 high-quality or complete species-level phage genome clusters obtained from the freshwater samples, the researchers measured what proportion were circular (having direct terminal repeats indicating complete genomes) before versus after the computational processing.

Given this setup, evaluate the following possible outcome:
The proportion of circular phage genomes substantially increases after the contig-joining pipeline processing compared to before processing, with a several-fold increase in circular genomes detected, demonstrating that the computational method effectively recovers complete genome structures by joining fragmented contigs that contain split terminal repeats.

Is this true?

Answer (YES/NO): NO